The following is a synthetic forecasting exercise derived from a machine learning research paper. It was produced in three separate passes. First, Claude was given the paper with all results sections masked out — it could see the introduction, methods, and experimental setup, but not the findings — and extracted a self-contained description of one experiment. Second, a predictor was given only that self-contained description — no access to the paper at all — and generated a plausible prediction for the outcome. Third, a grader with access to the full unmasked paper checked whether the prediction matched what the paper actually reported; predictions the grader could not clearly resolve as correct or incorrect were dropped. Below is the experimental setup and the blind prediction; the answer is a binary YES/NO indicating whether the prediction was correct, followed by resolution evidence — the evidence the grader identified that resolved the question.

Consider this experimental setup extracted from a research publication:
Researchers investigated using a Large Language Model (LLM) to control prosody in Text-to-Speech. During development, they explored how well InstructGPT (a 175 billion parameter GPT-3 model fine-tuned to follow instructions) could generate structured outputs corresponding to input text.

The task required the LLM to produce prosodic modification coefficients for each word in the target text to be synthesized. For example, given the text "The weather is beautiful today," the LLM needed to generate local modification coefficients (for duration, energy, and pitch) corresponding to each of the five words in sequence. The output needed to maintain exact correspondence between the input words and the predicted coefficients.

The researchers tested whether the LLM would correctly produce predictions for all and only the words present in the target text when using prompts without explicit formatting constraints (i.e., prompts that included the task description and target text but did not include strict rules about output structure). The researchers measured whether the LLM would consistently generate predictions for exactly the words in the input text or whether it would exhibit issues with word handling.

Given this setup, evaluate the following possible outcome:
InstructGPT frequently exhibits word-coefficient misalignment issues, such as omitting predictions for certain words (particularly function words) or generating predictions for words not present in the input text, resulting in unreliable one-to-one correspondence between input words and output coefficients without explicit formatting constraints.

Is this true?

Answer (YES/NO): YES